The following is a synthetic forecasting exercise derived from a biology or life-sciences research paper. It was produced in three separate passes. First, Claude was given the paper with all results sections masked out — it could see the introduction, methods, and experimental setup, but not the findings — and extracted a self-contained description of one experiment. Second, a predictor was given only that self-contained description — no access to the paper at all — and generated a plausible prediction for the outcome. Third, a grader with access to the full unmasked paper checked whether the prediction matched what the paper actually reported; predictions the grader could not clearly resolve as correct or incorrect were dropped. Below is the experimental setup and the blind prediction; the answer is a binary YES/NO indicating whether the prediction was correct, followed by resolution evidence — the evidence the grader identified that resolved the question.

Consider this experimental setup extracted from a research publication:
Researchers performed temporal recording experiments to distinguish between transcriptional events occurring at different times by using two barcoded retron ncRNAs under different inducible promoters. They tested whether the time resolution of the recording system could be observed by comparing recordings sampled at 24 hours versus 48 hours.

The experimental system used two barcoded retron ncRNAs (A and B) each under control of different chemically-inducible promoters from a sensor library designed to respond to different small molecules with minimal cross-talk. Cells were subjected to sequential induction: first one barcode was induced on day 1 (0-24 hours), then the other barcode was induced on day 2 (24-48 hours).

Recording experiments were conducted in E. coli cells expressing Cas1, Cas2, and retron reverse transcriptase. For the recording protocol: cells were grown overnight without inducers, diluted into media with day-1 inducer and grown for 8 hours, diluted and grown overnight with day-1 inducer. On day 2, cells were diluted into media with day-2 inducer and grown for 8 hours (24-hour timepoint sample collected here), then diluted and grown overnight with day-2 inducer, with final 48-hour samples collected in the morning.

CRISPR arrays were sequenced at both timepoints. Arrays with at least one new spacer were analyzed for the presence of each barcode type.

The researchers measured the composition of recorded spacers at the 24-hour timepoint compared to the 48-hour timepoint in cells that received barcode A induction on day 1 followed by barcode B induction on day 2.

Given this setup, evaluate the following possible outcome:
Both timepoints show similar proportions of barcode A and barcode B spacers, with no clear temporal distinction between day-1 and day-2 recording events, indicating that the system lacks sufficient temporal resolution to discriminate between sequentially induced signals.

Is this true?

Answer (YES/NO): NO